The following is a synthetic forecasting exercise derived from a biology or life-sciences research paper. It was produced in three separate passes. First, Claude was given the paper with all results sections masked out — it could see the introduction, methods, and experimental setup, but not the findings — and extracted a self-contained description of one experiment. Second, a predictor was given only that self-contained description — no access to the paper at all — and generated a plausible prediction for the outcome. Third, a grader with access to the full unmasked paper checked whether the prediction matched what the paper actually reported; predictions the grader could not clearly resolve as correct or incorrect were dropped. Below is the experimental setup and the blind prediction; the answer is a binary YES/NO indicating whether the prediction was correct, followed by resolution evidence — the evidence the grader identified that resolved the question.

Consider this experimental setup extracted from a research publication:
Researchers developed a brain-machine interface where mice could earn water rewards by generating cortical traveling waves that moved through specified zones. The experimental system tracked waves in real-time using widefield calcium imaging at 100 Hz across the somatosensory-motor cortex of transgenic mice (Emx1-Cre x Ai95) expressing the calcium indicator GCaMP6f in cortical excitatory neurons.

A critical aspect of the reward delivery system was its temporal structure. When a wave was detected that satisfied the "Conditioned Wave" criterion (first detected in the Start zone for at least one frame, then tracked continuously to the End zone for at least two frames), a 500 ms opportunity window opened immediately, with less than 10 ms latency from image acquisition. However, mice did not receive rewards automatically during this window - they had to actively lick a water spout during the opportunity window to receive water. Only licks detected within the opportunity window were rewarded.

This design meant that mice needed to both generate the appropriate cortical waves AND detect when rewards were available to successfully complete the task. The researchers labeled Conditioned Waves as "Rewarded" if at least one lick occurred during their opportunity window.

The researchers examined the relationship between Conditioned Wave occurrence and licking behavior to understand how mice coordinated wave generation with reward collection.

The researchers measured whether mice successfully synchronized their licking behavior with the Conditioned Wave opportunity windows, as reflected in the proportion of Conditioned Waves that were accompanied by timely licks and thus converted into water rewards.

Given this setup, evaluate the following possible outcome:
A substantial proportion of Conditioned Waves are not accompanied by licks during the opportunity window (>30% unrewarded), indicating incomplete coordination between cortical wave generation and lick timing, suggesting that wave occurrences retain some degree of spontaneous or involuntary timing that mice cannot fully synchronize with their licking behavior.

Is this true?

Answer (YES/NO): NO